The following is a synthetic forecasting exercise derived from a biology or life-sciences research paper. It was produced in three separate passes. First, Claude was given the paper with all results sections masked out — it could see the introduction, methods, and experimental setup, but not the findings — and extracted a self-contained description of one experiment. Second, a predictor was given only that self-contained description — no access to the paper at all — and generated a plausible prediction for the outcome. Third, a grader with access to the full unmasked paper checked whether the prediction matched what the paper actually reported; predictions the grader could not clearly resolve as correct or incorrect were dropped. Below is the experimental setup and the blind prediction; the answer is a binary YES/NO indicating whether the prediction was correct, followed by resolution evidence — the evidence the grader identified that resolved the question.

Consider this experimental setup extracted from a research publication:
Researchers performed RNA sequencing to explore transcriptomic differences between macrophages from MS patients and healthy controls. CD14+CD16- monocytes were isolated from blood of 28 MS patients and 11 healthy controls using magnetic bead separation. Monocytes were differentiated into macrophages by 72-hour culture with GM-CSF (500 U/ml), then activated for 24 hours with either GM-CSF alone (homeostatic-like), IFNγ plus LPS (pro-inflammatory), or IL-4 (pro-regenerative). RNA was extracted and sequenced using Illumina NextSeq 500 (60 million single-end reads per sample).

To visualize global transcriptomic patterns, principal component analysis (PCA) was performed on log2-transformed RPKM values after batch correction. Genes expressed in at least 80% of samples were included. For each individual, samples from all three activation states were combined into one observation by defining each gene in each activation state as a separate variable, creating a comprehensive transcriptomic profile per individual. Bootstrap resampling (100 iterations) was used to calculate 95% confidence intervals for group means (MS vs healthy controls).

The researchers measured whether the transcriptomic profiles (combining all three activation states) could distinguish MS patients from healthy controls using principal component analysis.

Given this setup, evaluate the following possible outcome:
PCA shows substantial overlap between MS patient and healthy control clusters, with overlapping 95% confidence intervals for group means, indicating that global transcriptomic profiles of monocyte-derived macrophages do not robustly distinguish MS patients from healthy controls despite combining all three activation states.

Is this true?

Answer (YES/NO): NO